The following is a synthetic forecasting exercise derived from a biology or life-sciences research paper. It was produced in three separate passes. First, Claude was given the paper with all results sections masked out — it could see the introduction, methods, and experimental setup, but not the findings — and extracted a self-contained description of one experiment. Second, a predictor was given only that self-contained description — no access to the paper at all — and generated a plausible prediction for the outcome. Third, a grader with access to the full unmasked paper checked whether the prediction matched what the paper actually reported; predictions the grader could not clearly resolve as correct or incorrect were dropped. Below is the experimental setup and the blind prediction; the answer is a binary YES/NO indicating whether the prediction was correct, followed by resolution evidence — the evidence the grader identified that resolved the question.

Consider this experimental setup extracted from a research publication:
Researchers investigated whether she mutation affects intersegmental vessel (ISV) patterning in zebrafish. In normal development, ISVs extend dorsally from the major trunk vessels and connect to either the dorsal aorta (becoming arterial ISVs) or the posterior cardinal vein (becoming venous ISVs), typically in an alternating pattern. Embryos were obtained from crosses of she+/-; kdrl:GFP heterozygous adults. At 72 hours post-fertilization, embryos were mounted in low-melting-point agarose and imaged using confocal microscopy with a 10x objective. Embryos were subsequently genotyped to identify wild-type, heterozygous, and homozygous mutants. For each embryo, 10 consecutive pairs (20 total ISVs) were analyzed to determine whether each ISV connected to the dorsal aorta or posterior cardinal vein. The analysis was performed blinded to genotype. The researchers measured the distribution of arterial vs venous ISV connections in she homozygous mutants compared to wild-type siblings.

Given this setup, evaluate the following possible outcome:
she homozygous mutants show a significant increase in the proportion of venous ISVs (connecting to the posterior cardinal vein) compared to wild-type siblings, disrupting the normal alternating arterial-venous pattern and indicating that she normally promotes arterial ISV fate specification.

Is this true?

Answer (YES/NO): NO